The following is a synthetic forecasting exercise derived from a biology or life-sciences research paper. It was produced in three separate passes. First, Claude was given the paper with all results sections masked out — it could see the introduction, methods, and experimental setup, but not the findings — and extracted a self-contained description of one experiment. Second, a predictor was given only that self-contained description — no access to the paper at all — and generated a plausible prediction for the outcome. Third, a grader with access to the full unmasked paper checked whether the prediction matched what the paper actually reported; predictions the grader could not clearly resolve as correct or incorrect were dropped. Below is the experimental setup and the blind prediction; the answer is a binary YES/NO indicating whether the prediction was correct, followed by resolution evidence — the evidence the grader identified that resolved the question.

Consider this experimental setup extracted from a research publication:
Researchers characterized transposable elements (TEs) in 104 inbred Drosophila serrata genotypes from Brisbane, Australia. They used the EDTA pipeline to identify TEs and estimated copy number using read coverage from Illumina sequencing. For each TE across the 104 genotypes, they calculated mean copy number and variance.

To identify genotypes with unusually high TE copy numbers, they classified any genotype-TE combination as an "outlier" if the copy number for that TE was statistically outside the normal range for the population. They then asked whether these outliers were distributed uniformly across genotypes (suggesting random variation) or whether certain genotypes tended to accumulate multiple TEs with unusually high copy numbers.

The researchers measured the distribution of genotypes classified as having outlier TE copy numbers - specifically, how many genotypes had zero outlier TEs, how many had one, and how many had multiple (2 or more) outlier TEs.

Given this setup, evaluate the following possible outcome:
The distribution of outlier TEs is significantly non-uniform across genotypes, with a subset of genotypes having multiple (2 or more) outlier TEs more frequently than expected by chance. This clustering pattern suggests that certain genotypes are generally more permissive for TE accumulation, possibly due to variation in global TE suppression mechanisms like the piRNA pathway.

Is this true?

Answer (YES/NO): YES